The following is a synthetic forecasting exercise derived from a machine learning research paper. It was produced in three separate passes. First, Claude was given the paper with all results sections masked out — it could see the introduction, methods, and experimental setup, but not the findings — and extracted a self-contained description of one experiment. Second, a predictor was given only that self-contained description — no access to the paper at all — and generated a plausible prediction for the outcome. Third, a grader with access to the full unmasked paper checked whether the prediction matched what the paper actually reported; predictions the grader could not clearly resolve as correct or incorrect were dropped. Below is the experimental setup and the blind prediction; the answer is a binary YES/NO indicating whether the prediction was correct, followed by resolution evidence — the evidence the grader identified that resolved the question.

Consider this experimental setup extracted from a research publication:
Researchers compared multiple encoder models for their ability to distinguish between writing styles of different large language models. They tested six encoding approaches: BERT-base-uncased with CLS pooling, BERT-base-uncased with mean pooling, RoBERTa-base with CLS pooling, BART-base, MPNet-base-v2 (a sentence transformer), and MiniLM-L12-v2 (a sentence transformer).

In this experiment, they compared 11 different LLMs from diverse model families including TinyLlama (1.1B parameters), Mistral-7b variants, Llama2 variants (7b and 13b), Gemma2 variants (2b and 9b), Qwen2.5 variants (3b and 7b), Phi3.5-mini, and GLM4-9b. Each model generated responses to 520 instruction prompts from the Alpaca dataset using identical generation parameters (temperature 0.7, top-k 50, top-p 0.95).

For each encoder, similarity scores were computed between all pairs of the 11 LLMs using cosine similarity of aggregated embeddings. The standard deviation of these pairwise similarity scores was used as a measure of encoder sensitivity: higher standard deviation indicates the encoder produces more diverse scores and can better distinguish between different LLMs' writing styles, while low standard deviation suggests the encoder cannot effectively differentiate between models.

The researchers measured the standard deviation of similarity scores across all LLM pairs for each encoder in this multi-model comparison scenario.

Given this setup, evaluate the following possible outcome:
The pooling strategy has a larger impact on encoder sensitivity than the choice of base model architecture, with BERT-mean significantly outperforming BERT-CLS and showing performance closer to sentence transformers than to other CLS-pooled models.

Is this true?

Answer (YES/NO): NO